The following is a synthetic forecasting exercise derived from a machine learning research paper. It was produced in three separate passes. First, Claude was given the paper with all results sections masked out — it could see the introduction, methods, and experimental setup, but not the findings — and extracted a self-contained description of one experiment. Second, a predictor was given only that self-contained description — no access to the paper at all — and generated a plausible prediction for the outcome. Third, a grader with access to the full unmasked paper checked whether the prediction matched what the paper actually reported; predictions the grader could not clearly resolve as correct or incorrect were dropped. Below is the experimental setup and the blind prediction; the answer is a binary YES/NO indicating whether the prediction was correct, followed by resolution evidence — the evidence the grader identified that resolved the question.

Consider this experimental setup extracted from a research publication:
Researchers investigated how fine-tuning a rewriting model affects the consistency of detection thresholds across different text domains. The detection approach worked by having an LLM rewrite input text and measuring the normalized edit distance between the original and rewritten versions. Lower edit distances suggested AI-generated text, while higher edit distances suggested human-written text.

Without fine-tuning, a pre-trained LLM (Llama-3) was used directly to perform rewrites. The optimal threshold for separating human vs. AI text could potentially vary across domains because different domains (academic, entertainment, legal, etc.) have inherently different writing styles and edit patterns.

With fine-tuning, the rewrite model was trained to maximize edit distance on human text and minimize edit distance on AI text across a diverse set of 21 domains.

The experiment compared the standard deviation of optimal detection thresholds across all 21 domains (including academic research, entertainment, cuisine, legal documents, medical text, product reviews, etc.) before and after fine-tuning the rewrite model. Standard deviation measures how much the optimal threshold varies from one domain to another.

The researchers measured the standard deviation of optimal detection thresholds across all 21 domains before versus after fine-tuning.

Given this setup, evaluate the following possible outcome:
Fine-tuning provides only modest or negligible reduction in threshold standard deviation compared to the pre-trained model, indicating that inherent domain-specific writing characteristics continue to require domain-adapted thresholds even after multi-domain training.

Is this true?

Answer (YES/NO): NO